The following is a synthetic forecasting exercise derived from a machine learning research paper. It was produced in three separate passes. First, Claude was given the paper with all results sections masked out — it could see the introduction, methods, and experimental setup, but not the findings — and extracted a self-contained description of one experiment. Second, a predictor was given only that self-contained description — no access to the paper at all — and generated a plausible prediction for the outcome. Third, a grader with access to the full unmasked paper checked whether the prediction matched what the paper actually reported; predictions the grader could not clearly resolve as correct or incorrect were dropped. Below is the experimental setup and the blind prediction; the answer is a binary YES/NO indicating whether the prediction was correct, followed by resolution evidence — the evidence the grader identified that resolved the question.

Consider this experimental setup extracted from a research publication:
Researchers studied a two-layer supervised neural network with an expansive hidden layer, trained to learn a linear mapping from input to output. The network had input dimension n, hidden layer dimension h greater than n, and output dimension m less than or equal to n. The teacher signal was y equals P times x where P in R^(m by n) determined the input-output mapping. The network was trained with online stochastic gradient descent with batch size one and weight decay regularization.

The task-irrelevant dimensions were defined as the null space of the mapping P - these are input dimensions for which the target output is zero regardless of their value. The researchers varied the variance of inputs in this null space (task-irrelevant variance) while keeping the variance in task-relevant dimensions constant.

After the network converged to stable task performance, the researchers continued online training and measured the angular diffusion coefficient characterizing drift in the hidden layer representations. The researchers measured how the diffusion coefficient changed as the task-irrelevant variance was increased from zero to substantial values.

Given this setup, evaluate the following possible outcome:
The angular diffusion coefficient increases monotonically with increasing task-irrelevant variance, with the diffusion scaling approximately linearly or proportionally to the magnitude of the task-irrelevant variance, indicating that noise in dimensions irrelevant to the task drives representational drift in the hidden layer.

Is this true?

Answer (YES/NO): YES